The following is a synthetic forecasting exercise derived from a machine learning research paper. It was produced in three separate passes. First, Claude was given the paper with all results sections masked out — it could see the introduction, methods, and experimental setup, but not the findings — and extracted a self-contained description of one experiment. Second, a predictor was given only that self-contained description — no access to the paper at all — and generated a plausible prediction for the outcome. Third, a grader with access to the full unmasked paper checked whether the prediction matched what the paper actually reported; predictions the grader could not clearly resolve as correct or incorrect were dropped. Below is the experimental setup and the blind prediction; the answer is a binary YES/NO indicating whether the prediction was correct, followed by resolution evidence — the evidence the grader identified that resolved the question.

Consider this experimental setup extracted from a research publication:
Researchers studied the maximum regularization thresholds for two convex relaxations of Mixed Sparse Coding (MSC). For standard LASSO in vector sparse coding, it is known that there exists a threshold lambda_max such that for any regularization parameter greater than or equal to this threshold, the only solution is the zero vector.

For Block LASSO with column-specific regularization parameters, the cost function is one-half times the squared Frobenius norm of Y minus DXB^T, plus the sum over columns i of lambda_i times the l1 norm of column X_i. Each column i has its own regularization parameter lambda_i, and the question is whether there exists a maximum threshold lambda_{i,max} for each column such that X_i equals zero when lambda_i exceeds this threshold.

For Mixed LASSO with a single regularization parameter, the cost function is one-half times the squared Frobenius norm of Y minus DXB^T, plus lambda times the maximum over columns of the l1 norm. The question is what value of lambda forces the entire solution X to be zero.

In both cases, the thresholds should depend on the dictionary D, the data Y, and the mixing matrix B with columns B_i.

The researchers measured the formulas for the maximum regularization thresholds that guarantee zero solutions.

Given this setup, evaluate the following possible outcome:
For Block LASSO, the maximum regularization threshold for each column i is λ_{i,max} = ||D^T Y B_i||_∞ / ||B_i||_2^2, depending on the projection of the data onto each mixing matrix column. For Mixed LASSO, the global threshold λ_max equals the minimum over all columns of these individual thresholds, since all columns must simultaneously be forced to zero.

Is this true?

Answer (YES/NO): NO